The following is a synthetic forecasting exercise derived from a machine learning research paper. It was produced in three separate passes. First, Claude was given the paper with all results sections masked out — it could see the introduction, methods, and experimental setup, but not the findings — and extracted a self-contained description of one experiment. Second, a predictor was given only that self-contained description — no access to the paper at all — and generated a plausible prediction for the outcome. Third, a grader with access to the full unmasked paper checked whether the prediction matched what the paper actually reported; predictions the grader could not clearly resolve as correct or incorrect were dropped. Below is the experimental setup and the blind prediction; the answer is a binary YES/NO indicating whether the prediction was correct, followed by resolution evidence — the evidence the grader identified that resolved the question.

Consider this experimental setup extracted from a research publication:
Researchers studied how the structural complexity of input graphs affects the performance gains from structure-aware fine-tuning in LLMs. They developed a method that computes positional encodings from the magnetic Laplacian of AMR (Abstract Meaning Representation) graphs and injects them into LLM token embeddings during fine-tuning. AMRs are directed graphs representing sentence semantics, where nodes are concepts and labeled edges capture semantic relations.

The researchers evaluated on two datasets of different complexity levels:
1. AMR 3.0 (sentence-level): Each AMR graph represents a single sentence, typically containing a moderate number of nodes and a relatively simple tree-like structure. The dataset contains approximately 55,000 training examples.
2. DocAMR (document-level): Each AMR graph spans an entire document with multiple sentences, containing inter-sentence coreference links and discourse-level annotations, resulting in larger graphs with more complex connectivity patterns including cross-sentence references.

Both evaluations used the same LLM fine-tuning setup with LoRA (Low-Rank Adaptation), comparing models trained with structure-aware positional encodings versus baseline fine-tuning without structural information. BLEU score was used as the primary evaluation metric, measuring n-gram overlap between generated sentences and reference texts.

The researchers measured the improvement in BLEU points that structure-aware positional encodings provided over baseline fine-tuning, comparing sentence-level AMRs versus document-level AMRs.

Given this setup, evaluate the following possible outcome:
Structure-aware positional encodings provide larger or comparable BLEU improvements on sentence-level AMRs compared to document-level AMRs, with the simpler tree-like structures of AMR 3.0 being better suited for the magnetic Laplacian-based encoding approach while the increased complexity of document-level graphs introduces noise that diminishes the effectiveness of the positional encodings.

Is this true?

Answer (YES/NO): NO